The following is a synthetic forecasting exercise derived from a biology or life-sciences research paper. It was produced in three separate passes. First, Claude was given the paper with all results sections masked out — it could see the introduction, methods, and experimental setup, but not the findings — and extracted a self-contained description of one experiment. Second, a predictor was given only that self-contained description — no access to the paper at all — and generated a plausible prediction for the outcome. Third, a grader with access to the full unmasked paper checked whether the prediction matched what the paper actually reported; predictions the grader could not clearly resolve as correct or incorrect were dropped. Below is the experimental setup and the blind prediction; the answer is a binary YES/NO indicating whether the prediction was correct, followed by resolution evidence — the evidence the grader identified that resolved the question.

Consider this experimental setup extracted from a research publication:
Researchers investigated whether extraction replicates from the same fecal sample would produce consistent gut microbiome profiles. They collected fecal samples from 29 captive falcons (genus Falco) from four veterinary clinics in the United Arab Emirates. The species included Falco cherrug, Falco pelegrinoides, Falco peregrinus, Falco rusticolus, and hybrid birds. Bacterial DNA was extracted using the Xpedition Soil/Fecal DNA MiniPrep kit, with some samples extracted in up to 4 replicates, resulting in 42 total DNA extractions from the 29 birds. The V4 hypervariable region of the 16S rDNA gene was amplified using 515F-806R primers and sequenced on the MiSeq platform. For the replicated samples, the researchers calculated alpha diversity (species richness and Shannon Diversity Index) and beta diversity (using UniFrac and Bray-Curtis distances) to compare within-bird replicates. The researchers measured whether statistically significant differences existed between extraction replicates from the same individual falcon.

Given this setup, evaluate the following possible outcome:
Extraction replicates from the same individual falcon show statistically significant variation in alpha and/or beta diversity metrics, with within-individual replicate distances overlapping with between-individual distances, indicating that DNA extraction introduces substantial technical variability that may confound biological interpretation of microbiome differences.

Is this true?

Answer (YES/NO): NO